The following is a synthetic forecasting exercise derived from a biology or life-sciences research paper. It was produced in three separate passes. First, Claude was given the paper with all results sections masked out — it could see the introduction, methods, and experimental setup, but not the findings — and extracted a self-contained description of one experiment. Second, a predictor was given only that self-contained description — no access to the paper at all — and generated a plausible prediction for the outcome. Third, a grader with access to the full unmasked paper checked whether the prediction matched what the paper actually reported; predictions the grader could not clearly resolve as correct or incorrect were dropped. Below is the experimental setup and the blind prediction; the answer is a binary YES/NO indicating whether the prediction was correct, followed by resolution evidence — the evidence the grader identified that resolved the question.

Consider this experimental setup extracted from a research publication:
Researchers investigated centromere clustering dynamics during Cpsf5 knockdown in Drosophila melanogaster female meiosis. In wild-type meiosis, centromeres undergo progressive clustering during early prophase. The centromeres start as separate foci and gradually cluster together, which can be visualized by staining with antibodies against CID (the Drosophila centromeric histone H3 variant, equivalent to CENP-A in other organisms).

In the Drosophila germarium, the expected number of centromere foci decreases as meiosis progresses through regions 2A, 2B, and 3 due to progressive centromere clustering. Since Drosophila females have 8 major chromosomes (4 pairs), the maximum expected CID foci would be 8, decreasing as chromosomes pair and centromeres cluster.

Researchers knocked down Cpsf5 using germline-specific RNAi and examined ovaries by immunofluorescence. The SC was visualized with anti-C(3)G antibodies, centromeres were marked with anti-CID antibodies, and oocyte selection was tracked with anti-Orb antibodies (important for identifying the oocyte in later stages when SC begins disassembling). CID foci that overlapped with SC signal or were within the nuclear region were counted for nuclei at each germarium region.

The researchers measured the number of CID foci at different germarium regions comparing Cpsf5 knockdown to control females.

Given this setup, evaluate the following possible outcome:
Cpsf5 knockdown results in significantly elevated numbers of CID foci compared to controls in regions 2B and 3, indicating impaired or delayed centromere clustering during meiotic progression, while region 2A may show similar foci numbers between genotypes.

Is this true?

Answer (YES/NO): NO